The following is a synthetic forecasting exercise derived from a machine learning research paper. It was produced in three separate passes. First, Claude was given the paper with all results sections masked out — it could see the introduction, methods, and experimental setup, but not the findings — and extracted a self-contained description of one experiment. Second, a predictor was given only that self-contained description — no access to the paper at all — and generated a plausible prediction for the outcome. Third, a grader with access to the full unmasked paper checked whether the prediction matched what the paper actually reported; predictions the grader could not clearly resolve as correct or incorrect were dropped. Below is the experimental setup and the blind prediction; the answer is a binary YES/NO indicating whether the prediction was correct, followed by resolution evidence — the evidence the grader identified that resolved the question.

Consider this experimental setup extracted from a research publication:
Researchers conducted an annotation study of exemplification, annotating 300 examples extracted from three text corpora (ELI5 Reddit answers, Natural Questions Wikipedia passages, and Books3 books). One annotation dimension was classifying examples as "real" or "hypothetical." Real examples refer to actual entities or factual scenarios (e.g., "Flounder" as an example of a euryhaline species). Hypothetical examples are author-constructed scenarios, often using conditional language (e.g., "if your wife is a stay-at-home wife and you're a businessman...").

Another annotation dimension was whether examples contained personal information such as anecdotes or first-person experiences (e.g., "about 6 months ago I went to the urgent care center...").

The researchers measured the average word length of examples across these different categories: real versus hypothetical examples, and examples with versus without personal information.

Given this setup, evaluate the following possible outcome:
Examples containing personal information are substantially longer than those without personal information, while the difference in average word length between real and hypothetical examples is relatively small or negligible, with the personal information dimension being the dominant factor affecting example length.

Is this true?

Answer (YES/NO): NO